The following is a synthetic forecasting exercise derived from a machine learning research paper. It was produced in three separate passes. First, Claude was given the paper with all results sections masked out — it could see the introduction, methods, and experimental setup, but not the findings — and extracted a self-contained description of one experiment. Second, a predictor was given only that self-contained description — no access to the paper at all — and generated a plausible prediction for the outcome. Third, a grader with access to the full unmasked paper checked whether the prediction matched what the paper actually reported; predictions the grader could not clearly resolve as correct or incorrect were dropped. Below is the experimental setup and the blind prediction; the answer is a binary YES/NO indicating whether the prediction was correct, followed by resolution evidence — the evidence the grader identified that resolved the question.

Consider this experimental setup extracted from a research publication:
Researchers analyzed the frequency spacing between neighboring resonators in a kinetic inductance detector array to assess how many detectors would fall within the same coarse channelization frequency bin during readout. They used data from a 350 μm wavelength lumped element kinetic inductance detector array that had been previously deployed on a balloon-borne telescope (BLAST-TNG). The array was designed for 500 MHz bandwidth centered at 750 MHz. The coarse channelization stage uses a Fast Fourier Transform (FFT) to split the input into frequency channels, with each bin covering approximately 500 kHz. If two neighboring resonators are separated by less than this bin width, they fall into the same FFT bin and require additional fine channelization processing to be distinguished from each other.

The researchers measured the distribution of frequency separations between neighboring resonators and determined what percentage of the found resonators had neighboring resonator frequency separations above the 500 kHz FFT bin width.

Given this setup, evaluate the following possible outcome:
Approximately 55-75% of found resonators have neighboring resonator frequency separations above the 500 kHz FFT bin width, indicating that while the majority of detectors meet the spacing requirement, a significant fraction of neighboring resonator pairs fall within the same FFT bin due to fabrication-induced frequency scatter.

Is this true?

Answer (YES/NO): NO